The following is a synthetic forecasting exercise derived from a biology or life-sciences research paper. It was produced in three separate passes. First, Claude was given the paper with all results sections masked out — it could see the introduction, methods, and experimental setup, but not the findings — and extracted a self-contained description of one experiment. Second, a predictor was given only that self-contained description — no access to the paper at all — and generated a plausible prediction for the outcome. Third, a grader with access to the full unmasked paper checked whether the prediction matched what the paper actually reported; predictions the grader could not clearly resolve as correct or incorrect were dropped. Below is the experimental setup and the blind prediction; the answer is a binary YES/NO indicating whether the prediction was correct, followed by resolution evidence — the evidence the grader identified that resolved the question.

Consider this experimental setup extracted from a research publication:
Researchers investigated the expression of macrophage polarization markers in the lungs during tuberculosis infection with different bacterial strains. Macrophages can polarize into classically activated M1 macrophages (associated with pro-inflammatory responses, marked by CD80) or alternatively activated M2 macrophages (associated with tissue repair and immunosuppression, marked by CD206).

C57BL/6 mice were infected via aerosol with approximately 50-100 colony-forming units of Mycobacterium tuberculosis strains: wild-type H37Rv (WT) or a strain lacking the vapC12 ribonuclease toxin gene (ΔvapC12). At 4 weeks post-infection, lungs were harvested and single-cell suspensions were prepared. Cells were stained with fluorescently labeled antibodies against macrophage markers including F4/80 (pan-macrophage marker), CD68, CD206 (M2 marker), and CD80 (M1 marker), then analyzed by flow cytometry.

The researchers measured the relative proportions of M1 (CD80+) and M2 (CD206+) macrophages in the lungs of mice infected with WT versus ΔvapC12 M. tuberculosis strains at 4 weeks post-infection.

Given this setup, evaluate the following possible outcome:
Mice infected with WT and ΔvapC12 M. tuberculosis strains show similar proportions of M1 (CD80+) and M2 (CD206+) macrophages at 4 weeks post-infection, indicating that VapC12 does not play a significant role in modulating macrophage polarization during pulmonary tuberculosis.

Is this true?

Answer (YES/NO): NO